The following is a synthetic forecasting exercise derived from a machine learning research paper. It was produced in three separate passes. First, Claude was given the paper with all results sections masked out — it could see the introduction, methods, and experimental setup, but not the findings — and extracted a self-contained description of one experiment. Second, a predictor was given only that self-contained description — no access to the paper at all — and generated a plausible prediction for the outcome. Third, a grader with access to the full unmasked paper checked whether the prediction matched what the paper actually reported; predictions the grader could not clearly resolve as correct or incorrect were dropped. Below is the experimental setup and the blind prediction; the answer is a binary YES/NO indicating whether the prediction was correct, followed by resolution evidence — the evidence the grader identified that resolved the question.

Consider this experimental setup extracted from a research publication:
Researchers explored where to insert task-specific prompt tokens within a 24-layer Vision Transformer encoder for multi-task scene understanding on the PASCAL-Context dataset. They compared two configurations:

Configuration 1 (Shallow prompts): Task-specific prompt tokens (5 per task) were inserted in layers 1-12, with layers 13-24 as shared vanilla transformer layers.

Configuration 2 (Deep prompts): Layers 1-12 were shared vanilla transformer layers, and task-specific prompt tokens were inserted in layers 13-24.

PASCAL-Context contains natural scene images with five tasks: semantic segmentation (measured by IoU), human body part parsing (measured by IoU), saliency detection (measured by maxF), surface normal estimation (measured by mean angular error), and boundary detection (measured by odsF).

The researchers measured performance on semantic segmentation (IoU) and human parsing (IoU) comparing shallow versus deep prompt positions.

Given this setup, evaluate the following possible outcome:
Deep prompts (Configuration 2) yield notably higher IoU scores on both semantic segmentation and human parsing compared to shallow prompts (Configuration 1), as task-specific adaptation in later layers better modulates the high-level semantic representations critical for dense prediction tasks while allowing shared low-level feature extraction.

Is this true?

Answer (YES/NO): NO